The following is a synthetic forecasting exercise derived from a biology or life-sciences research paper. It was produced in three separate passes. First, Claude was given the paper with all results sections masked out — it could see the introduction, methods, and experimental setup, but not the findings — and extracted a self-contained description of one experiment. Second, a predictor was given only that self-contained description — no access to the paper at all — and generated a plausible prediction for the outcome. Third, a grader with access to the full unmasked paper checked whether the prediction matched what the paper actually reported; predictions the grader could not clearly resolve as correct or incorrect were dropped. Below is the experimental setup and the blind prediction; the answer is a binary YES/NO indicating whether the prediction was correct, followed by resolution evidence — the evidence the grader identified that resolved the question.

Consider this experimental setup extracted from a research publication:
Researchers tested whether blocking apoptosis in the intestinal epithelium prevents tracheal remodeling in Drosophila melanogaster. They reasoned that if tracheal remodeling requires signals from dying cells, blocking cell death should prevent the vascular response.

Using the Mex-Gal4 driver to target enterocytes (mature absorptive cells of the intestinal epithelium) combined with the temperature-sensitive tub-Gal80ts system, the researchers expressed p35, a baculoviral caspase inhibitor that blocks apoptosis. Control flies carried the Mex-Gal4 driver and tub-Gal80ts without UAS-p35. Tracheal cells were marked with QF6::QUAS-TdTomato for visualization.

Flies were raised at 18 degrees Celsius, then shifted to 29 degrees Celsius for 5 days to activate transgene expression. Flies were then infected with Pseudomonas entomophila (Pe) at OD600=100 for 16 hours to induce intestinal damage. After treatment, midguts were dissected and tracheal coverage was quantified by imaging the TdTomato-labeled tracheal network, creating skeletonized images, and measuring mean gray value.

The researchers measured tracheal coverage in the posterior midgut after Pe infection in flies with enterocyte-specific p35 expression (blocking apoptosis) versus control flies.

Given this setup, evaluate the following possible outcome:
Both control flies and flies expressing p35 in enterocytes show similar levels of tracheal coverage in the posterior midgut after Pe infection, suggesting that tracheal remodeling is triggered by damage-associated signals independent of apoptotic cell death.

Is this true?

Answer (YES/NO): NO